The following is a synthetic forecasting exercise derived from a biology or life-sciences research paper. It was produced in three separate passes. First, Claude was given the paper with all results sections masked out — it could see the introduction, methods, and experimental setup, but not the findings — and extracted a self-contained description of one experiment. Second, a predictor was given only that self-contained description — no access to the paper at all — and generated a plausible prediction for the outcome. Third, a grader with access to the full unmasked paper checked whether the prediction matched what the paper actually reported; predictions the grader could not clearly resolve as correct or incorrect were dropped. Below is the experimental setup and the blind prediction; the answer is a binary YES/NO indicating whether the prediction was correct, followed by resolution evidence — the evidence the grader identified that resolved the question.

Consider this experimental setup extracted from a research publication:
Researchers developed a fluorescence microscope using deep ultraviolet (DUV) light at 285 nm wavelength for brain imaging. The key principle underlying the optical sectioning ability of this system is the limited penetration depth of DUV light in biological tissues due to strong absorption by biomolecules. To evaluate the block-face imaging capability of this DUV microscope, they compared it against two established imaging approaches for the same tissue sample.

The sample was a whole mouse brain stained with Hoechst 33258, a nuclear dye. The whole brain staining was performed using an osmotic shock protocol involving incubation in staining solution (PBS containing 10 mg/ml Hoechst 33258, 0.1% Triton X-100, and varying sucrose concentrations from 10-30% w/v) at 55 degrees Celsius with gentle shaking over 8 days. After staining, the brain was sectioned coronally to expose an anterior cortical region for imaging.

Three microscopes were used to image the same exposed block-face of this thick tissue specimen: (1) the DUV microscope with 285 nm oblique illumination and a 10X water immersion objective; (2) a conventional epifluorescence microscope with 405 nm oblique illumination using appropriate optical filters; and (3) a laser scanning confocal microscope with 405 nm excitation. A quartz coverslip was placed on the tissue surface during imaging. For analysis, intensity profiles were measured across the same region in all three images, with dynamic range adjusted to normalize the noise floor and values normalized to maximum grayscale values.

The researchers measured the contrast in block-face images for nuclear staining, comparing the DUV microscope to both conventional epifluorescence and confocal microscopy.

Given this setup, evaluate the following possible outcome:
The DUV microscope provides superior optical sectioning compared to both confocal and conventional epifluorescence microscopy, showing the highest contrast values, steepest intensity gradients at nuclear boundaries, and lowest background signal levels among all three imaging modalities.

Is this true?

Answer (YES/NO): NO